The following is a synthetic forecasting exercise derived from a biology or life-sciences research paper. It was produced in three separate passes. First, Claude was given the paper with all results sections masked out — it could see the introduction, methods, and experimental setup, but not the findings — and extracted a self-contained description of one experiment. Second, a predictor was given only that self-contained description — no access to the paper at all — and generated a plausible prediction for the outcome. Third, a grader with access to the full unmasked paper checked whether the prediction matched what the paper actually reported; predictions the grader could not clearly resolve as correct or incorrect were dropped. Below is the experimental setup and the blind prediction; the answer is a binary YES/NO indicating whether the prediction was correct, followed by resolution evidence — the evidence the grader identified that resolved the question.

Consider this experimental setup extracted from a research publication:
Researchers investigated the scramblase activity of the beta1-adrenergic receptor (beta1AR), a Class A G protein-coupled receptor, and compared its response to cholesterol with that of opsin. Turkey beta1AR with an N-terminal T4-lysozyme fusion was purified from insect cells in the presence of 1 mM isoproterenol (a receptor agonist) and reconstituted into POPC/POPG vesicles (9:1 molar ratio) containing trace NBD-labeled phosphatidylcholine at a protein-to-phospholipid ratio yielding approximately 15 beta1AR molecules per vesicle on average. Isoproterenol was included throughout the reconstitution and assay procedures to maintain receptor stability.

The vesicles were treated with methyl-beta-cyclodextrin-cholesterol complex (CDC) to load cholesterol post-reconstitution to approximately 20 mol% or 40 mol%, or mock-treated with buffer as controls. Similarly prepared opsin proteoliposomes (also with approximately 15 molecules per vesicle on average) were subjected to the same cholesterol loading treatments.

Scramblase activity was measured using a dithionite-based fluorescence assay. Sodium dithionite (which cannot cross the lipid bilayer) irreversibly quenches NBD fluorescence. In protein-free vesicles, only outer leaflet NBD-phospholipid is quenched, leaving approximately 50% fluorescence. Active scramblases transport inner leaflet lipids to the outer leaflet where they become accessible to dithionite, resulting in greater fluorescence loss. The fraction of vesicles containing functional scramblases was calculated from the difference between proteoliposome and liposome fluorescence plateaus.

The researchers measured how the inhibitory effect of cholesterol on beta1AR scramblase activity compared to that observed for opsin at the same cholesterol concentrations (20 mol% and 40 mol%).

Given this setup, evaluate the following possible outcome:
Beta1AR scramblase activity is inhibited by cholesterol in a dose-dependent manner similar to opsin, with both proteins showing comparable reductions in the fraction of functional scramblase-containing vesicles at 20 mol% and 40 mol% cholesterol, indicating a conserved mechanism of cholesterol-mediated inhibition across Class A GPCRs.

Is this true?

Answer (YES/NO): NO